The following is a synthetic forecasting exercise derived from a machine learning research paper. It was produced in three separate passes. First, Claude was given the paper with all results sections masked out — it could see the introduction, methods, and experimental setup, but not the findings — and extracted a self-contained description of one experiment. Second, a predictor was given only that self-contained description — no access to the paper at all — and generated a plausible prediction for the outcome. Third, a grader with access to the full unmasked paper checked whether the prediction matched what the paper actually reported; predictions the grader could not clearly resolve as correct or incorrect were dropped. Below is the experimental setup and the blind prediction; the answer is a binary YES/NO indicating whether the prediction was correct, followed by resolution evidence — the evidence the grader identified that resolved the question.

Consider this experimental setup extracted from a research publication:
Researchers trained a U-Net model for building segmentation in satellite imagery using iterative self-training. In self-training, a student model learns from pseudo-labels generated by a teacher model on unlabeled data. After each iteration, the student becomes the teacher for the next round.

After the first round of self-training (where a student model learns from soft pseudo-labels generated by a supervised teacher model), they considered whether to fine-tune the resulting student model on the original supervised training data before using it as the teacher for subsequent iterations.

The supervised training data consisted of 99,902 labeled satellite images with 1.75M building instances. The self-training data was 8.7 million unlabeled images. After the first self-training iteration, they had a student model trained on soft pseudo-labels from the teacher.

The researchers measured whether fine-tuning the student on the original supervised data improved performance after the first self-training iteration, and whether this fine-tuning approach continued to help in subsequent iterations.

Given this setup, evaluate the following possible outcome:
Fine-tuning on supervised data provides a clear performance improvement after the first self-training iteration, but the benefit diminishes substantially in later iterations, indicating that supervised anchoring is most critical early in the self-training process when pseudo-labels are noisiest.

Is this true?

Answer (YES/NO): YES